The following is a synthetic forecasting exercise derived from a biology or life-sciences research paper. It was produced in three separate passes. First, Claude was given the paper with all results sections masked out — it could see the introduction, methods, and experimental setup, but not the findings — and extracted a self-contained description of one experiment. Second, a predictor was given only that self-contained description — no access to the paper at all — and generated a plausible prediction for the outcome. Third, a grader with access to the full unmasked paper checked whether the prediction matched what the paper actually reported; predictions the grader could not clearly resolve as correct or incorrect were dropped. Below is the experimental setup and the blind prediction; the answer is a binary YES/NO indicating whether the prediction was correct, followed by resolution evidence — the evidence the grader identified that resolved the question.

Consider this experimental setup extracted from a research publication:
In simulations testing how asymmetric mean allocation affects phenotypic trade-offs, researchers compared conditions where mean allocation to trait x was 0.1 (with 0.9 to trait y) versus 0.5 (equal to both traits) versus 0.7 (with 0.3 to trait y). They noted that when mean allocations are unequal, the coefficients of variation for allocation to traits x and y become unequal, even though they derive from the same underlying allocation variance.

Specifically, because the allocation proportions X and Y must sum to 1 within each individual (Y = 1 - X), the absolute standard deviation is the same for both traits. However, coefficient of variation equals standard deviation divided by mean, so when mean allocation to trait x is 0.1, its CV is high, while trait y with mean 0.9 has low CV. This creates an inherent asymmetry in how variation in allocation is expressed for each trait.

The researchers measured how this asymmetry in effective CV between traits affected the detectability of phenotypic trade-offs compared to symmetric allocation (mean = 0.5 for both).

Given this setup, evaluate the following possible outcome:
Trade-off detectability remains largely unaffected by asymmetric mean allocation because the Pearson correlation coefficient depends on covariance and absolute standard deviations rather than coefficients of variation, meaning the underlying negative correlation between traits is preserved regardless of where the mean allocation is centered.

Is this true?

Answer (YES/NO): NO